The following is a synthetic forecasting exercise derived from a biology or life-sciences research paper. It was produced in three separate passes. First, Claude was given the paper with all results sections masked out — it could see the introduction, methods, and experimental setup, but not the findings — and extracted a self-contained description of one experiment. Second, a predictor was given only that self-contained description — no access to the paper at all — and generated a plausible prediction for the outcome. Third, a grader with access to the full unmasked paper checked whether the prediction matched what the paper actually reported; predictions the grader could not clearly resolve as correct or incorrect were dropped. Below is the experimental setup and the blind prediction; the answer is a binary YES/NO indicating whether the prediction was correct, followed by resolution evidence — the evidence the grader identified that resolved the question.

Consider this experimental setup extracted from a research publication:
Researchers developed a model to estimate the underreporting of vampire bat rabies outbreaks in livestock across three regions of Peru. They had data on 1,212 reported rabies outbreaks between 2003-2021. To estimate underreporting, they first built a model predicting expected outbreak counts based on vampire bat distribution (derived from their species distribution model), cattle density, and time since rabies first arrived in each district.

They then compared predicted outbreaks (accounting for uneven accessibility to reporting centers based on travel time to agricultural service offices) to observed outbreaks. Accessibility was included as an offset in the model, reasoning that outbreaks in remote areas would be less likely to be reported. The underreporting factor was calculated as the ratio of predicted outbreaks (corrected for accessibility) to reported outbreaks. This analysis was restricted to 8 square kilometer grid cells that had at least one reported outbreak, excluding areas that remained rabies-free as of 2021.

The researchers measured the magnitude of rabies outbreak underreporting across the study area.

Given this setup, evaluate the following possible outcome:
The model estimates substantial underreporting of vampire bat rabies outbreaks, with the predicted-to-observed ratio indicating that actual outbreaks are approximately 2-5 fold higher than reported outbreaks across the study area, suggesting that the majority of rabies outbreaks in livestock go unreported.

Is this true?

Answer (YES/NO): NO